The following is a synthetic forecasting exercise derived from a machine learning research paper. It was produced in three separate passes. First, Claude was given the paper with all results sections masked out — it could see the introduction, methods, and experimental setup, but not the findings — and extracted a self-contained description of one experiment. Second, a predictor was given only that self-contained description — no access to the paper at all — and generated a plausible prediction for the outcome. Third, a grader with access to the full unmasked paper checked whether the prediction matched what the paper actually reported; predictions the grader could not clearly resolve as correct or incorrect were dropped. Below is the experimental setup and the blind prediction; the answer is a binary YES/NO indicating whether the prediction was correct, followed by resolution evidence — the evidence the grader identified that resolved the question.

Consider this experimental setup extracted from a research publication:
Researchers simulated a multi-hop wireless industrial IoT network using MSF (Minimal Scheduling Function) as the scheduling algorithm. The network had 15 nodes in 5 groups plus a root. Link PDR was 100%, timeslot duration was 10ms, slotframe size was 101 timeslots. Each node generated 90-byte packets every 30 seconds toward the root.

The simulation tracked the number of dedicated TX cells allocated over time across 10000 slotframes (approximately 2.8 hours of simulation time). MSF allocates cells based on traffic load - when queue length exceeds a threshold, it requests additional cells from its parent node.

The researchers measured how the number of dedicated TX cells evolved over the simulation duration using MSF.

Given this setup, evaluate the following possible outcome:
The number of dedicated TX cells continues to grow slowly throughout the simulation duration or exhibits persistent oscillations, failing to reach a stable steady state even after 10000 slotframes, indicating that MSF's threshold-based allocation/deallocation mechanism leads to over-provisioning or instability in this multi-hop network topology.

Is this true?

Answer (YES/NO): NO